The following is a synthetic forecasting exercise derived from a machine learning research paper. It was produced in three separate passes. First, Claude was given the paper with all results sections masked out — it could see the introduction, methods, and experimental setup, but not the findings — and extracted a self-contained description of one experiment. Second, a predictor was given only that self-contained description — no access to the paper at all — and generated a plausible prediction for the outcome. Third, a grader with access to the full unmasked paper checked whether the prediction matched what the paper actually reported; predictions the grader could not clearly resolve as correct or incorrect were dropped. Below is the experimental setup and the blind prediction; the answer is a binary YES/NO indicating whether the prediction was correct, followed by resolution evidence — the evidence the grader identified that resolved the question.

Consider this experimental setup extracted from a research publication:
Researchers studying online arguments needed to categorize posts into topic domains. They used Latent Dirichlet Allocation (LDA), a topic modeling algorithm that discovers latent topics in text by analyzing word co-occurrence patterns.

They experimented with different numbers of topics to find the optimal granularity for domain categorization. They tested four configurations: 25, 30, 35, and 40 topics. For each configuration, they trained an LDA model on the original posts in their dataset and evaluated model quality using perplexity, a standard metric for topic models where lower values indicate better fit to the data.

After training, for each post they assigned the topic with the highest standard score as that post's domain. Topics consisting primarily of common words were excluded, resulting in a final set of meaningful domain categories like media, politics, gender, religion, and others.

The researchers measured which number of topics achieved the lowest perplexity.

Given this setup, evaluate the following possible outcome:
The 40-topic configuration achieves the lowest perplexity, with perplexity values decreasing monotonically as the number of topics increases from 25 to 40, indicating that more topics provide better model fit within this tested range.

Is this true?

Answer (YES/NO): NO